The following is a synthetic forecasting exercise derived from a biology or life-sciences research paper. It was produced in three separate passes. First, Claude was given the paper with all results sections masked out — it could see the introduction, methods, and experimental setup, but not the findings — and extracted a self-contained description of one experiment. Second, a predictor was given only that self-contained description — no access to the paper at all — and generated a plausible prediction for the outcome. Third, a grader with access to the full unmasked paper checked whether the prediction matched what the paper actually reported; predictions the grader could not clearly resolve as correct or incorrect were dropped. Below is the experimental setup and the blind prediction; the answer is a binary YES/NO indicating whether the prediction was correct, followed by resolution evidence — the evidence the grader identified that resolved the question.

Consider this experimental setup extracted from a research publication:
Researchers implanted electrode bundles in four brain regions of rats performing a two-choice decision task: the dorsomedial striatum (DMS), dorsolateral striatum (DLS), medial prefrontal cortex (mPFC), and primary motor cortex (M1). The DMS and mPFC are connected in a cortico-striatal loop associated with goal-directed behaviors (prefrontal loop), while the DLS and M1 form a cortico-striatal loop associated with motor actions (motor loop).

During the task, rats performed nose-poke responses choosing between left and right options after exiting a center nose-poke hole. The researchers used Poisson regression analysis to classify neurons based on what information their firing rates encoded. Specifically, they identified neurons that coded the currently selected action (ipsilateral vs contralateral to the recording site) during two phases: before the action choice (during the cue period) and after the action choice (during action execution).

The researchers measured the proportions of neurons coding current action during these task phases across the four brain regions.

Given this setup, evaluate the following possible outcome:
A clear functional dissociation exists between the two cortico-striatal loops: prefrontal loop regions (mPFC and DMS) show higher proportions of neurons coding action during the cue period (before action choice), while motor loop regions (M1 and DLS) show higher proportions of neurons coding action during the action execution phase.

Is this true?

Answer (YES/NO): NO